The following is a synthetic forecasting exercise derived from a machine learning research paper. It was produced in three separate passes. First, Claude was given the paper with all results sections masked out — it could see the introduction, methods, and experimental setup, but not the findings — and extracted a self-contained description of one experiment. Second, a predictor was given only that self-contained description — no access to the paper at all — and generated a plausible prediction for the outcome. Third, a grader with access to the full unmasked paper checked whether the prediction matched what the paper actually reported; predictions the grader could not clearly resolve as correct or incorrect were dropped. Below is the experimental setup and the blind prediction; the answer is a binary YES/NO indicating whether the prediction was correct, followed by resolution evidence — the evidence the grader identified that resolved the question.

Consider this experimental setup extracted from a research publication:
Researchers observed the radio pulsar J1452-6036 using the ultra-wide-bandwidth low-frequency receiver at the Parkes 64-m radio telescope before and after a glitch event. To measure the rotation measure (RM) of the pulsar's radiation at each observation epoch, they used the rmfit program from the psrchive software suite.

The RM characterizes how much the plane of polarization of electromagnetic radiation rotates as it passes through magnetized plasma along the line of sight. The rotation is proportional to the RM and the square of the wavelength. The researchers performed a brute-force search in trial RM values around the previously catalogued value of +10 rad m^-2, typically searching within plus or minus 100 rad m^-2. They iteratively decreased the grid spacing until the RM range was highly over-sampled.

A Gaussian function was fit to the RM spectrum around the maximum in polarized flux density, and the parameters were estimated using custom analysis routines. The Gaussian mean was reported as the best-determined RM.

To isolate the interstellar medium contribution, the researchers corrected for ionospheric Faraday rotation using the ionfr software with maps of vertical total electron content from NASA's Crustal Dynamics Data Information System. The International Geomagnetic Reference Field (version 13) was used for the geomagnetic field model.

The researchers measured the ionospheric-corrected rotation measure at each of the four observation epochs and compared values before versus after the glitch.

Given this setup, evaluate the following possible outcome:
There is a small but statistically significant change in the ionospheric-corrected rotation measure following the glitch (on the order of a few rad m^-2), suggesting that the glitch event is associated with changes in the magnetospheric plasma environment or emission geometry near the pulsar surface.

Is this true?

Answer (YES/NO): NO